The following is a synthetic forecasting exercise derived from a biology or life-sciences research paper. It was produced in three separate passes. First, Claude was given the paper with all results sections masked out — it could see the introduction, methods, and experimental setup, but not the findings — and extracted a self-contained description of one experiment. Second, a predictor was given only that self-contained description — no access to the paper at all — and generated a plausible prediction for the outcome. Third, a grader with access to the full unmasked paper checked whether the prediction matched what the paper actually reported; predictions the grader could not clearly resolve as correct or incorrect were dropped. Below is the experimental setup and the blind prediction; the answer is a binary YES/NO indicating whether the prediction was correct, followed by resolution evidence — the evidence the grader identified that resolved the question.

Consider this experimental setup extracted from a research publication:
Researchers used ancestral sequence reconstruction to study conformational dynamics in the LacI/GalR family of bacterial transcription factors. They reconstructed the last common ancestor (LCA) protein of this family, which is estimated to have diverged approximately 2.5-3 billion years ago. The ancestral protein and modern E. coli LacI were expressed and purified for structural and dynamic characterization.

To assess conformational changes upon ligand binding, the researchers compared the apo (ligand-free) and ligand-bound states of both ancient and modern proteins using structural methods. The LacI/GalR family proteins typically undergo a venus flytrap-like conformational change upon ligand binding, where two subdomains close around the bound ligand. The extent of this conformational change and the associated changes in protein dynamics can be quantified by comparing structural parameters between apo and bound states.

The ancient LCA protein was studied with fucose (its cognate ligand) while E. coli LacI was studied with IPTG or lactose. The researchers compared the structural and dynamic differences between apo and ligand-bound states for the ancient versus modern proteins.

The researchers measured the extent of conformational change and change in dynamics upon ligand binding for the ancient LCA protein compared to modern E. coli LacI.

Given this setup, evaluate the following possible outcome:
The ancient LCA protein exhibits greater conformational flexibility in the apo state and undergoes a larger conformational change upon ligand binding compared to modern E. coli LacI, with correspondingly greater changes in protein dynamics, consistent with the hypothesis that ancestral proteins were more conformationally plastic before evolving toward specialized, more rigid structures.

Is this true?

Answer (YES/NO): NO